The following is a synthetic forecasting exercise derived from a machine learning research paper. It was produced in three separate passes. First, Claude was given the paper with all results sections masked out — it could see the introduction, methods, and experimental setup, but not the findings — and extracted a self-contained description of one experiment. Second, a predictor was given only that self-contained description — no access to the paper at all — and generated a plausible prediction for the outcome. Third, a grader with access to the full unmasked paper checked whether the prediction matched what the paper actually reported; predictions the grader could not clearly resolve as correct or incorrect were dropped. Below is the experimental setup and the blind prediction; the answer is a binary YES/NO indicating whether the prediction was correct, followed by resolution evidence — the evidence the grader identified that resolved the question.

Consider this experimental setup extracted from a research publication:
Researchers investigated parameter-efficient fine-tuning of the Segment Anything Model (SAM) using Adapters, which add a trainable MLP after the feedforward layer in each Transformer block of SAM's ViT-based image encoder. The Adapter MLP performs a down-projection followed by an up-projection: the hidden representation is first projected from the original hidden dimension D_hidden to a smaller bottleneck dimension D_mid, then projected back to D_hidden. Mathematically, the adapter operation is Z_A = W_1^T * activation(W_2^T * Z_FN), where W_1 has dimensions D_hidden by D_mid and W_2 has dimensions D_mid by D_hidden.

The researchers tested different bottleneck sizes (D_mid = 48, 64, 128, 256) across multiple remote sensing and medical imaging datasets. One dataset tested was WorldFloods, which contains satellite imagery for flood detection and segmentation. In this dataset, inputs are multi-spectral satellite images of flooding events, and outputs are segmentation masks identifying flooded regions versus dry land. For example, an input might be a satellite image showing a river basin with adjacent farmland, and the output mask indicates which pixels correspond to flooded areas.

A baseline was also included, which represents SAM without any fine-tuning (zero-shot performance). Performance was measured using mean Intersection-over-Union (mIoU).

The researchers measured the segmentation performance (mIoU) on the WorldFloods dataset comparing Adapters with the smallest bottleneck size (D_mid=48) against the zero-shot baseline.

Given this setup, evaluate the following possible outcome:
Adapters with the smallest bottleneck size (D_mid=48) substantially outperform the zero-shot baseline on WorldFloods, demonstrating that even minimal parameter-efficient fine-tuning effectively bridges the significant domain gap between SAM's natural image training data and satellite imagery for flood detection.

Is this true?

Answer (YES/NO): NO